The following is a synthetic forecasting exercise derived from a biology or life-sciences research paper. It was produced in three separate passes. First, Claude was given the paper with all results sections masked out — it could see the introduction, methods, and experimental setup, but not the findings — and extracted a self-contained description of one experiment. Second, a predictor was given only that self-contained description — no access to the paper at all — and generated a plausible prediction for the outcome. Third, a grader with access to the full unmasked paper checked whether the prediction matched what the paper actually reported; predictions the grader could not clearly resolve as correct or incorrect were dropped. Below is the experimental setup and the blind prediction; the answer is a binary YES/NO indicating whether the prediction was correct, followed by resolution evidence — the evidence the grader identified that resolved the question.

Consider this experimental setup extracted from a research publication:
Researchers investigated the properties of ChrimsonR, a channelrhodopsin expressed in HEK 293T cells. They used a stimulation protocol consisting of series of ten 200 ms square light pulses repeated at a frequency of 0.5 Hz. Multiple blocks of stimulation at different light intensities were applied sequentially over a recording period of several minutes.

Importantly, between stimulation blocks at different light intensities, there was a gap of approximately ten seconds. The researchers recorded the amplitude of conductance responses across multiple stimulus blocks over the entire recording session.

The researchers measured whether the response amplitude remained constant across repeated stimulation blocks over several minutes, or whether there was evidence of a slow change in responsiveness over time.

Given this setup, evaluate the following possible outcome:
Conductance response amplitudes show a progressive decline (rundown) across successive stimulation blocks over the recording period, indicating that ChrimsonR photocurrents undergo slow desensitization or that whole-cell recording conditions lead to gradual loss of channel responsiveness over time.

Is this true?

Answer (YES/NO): YES